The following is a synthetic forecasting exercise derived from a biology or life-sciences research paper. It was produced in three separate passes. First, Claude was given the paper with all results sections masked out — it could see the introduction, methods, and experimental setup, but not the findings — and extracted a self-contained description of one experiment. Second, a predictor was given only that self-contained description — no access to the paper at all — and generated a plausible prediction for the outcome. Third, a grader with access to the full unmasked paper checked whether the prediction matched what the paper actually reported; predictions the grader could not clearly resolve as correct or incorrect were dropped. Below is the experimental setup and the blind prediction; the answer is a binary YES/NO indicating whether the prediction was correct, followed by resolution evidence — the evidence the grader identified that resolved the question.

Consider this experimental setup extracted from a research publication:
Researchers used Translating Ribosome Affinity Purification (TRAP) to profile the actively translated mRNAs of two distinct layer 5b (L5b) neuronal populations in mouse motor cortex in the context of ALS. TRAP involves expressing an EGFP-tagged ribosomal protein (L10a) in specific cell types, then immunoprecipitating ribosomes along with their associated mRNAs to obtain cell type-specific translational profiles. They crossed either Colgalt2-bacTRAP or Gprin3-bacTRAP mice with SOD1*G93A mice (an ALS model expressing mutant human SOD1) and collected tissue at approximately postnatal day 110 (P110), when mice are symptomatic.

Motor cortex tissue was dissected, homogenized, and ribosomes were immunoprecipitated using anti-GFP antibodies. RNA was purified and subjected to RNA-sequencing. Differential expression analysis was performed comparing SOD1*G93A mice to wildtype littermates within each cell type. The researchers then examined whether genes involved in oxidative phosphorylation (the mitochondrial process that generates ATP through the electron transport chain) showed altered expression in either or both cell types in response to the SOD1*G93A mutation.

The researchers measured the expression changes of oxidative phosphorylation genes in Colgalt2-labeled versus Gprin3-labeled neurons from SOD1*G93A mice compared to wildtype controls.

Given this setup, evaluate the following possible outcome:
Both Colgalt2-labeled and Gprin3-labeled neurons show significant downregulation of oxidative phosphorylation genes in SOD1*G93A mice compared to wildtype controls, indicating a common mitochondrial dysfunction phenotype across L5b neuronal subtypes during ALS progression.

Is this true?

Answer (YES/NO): NO